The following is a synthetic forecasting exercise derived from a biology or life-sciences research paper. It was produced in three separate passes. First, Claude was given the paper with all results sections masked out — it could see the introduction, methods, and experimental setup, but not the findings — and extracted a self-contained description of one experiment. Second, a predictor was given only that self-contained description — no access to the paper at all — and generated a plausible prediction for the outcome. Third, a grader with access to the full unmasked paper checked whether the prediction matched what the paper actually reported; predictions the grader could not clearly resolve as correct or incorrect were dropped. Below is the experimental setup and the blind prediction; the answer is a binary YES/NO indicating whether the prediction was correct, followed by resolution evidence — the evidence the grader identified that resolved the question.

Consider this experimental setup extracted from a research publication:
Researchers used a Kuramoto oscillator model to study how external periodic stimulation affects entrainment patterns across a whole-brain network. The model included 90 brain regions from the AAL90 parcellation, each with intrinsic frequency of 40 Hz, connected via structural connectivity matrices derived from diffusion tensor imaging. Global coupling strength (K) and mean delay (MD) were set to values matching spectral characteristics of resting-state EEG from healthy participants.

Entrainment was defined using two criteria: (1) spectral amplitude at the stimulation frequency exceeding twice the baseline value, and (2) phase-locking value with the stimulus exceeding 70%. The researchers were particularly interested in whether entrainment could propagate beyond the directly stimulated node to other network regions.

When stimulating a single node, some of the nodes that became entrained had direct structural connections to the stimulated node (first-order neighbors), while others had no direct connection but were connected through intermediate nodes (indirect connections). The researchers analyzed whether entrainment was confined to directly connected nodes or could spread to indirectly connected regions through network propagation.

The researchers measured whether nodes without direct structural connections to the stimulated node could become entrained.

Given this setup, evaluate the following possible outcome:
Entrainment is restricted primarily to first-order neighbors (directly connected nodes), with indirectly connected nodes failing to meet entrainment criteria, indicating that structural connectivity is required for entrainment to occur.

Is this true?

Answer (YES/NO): NO